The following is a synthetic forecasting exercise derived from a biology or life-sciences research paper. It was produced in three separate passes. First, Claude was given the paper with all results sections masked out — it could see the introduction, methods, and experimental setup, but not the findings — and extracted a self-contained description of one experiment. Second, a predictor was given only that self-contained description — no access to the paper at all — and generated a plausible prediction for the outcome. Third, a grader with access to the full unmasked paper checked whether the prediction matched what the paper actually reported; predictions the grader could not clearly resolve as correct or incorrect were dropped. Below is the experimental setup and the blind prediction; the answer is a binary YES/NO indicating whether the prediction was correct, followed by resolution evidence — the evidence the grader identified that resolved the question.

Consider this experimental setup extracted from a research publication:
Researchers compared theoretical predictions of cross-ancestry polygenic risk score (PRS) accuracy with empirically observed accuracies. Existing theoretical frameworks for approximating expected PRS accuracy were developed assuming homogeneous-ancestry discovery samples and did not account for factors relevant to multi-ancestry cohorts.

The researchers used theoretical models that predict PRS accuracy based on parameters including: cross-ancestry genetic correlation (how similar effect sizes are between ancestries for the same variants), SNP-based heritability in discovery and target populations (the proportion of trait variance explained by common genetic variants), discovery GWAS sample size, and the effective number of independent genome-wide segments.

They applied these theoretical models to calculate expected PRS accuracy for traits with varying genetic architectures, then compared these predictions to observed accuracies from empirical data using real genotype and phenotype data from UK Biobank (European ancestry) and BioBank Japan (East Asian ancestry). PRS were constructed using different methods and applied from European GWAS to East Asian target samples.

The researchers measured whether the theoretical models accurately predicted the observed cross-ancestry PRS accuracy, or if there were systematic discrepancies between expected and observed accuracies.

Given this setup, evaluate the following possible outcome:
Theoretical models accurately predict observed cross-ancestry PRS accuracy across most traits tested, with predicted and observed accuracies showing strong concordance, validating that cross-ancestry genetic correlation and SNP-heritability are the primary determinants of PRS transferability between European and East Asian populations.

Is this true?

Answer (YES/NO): NO